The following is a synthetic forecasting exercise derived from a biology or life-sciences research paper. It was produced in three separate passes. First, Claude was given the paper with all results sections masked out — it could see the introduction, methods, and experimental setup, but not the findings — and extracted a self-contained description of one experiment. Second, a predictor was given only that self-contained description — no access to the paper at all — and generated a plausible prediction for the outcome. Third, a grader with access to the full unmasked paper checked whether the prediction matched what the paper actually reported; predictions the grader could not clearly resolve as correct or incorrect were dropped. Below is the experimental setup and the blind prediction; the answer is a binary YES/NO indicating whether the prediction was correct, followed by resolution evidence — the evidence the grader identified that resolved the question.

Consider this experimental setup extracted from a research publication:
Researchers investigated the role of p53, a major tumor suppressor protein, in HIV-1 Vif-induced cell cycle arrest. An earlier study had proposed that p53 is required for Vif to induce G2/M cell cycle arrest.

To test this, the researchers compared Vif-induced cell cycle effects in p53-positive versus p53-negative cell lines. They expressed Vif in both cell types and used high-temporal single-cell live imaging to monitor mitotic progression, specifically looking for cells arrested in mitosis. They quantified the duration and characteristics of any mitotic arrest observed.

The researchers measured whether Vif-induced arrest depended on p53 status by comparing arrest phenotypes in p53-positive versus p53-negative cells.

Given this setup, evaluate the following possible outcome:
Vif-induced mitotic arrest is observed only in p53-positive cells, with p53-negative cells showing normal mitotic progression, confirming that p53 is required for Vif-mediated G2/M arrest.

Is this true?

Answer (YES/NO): NO